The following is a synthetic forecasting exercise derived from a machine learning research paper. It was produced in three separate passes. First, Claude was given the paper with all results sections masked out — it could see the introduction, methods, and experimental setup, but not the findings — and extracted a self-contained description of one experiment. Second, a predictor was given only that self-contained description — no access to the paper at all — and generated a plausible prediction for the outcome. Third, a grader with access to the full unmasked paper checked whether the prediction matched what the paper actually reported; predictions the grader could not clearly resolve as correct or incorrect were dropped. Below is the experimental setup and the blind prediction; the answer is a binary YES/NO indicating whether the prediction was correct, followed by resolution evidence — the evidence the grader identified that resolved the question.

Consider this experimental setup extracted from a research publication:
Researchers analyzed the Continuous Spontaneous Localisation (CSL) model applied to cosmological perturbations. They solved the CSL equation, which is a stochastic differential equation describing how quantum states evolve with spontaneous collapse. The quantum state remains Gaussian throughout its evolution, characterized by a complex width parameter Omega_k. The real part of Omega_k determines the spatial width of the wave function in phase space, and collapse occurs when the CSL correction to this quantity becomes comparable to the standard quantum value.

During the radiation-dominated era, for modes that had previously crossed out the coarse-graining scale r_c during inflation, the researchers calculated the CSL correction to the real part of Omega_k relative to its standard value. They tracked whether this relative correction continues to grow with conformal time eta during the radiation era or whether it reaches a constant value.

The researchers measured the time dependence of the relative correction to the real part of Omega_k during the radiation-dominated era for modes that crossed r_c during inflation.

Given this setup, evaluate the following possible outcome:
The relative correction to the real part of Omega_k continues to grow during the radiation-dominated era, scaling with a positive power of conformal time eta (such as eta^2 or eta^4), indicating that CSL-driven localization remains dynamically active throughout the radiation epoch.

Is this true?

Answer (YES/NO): NO